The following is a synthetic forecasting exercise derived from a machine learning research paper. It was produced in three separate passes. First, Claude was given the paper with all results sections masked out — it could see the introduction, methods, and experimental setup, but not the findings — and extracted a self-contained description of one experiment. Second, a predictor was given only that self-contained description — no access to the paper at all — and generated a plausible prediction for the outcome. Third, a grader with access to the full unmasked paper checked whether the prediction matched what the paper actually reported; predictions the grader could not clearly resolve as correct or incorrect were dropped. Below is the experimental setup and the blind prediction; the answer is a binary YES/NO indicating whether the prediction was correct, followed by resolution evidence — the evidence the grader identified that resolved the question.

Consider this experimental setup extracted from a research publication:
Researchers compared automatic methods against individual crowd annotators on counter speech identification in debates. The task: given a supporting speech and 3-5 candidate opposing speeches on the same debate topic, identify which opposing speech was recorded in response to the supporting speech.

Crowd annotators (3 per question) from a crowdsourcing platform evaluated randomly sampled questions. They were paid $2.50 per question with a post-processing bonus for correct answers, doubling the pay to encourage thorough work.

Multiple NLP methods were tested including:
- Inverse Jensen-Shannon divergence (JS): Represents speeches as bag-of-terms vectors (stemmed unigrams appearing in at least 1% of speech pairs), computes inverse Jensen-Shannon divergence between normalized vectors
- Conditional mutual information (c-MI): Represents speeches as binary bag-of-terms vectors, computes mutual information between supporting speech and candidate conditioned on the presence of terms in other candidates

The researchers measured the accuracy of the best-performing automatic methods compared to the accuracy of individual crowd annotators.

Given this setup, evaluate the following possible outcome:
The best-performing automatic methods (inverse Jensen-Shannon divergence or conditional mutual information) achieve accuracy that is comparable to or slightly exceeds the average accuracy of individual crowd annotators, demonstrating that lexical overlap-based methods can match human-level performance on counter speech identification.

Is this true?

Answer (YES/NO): YES